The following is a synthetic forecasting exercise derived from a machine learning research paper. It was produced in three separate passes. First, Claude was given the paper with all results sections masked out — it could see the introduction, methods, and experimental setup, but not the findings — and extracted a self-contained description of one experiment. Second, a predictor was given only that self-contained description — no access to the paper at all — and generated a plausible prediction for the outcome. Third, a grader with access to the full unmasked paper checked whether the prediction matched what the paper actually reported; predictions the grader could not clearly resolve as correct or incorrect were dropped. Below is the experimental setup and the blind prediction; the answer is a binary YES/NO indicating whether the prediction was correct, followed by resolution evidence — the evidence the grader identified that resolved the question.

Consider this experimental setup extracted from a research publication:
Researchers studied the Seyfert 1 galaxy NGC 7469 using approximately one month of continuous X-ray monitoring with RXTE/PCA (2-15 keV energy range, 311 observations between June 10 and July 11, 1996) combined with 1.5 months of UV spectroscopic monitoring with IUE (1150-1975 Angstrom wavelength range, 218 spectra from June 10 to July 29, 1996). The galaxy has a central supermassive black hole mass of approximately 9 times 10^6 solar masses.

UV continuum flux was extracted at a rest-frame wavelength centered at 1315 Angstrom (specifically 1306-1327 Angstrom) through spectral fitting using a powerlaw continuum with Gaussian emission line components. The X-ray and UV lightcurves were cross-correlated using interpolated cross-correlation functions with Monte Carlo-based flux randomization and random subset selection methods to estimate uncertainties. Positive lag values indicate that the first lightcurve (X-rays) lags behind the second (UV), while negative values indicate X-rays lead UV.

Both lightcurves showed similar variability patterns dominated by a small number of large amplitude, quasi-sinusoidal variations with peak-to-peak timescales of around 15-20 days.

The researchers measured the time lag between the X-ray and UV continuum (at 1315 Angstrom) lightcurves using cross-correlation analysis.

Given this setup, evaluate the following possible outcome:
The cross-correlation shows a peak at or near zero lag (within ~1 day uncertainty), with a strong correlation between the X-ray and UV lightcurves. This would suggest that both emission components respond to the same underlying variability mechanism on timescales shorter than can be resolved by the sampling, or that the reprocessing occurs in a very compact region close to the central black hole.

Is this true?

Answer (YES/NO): NO